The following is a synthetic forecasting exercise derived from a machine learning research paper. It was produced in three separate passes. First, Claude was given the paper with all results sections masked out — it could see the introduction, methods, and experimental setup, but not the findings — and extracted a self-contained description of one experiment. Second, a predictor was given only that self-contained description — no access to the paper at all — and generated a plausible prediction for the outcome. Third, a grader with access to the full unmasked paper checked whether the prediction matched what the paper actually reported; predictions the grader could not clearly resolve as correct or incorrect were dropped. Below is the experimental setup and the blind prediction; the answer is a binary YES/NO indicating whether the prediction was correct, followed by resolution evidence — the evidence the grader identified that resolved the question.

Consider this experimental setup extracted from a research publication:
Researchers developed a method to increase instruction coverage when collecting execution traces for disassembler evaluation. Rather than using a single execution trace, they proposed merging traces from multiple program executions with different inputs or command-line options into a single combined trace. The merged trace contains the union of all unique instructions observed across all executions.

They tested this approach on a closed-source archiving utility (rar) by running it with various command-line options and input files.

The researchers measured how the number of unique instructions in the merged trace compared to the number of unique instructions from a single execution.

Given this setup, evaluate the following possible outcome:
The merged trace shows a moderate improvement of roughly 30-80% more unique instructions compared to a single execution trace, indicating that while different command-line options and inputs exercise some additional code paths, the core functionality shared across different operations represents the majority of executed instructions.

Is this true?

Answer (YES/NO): NO